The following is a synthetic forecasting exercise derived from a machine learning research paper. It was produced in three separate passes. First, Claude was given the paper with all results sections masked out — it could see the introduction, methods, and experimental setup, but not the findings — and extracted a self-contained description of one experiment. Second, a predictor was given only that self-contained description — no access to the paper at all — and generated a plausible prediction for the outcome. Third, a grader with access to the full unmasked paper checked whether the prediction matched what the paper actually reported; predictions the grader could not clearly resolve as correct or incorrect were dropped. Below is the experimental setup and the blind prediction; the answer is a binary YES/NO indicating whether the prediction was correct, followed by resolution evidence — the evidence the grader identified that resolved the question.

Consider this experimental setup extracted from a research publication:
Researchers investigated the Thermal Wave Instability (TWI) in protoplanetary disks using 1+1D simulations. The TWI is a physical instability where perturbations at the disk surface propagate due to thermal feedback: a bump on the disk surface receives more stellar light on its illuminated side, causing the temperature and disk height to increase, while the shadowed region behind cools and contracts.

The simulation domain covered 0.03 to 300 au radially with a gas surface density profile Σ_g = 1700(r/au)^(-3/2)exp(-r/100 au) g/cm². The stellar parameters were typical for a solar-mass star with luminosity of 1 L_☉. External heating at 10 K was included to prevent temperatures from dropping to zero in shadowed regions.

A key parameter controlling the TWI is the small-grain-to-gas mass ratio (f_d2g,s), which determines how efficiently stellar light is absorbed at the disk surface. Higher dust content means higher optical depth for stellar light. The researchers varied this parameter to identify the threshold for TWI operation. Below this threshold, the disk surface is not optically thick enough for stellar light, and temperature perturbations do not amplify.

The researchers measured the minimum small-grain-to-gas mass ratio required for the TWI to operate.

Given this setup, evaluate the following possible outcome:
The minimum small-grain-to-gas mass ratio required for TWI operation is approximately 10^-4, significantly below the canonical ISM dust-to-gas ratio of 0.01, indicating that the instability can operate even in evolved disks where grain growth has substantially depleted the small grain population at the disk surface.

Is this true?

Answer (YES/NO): YES